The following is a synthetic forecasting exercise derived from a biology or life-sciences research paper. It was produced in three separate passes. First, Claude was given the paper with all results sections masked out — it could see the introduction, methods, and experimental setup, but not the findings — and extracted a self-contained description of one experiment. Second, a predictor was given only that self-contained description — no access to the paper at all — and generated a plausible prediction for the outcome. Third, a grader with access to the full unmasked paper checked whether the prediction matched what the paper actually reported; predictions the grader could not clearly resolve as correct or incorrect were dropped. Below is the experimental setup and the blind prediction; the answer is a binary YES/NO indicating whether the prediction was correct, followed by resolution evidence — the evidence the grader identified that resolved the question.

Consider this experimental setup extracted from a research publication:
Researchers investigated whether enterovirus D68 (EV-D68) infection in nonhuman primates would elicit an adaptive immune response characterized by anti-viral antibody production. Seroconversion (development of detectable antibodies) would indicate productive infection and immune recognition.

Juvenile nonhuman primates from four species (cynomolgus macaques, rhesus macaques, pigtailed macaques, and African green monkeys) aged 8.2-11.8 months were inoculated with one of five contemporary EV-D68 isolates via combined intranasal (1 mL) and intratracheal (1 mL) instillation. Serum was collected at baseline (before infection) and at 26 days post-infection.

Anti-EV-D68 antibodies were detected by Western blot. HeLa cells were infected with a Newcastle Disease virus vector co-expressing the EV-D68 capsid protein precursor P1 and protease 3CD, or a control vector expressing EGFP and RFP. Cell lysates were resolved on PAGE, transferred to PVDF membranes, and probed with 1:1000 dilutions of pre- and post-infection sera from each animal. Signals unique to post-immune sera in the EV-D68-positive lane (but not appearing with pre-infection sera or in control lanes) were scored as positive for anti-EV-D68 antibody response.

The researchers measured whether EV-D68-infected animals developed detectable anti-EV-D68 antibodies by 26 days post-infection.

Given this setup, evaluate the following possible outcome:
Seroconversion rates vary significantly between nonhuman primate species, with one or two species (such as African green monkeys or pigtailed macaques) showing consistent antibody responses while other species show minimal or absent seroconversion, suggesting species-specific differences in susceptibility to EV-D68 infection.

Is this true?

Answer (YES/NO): NO